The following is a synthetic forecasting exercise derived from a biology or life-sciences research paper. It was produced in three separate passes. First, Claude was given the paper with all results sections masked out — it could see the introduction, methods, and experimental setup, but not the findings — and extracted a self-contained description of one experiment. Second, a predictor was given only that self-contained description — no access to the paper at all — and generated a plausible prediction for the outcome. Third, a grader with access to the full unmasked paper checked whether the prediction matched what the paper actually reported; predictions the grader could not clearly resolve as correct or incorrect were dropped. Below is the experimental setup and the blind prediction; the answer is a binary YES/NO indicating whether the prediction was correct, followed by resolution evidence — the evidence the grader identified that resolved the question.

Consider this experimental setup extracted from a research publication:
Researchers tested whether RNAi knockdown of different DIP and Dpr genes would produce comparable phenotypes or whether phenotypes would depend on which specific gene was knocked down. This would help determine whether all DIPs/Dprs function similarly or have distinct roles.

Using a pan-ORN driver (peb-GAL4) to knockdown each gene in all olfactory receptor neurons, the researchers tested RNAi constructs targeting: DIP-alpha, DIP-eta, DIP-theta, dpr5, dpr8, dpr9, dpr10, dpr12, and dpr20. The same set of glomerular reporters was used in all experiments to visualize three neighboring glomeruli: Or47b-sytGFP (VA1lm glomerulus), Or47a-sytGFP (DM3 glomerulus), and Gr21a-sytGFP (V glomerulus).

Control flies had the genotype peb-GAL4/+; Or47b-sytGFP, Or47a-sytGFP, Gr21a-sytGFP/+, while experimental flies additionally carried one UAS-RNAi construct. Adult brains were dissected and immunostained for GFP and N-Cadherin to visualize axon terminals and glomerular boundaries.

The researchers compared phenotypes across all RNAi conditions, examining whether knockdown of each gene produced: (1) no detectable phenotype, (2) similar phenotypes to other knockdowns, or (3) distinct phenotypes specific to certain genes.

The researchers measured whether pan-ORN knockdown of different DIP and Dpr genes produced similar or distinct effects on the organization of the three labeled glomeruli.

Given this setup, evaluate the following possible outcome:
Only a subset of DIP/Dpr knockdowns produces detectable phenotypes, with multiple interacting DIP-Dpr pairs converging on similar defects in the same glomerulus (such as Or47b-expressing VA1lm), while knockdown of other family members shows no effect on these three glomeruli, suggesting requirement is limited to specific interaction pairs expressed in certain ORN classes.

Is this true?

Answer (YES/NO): NO